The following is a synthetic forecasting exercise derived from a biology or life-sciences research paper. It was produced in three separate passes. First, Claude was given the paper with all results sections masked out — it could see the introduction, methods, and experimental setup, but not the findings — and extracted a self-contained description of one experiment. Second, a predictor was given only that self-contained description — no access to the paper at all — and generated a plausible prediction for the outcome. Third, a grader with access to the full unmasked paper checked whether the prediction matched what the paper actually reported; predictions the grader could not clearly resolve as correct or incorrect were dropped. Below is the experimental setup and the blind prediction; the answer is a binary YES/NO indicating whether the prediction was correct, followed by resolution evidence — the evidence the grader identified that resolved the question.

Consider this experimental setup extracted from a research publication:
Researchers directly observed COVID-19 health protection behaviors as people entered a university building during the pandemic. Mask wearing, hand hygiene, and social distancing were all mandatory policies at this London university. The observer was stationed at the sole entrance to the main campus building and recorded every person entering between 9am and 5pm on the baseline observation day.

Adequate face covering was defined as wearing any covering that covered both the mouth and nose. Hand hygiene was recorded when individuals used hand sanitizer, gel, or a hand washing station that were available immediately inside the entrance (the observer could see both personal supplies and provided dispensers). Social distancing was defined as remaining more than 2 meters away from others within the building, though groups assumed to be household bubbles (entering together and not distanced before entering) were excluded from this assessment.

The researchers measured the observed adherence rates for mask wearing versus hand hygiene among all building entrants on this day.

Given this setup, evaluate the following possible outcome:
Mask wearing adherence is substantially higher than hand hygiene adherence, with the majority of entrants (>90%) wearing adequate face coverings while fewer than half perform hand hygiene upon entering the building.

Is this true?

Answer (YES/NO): NO